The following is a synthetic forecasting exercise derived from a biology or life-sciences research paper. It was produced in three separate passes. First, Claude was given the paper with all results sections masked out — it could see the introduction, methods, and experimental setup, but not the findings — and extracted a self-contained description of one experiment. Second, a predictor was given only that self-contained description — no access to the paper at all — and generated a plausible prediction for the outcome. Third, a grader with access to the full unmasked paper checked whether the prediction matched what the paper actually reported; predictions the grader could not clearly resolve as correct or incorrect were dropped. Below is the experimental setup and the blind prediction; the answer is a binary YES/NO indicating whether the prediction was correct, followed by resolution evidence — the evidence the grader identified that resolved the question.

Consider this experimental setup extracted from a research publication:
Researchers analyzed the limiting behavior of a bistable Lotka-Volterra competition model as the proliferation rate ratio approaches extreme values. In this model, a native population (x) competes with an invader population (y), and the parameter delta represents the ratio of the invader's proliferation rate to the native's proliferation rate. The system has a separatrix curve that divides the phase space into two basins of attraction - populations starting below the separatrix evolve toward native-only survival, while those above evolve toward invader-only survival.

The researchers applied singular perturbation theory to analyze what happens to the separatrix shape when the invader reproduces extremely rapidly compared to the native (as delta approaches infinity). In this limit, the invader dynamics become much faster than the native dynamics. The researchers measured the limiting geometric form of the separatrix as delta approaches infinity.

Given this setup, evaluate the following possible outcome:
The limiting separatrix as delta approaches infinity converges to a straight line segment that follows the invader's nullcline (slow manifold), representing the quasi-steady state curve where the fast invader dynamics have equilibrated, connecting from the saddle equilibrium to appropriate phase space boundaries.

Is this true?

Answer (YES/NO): NO